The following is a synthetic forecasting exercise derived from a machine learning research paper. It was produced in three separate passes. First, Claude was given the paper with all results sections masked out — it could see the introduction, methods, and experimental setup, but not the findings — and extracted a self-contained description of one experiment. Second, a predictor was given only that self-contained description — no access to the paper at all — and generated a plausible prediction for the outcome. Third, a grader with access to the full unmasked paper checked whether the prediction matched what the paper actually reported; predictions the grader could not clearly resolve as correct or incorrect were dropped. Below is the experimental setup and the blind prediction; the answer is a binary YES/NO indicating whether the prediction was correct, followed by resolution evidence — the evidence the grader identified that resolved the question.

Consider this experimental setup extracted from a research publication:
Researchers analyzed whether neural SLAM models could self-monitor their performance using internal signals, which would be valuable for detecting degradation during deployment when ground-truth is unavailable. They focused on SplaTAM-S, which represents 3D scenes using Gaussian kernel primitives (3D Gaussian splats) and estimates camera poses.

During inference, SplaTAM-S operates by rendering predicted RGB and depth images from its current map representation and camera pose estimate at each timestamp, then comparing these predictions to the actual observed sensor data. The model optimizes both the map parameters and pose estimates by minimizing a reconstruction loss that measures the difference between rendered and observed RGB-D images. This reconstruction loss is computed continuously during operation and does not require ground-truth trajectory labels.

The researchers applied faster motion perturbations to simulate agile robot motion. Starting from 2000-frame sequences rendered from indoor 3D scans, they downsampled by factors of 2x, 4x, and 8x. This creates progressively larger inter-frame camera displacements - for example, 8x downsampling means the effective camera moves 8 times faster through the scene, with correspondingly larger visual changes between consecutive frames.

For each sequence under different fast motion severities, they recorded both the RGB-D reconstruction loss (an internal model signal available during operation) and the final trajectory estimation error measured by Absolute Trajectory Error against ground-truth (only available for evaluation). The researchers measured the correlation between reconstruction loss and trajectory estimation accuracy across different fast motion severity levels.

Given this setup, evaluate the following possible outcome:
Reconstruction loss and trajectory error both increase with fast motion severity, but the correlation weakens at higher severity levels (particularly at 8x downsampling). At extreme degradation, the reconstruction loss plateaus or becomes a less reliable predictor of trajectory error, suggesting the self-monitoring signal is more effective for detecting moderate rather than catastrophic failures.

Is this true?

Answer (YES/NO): NO